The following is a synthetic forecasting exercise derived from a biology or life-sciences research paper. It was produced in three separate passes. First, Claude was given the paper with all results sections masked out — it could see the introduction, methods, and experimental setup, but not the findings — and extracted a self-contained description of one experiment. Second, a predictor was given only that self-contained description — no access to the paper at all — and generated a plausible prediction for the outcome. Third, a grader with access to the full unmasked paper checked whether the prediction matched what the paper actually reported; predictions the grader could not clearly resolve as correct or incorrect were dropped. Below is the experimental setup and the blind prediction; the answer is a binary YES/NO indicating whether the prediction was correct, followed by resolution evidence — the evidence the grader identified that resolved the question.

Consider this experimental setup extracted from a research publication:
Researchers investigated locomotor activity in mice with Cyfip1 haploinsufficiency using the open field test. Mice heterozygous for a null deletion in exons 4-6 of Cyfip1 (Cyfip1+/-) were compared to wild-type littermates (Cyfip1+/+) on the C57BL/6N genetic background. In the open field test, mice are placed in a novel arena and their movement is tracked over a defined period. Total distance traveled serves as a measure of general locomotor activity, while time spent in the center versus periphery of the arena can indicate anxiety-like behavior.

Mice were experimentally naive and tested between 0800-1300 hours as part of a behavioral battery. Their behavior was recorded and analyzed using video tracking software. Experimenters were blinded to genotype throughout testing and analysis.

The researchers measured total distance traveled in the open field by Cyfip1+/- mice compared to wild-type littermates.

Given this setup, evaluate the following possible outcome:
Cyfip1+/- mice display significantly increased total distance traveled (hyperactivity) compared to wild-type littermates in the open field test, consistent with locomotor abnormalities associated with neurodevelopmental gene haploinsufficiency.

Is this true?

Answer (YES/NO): NO